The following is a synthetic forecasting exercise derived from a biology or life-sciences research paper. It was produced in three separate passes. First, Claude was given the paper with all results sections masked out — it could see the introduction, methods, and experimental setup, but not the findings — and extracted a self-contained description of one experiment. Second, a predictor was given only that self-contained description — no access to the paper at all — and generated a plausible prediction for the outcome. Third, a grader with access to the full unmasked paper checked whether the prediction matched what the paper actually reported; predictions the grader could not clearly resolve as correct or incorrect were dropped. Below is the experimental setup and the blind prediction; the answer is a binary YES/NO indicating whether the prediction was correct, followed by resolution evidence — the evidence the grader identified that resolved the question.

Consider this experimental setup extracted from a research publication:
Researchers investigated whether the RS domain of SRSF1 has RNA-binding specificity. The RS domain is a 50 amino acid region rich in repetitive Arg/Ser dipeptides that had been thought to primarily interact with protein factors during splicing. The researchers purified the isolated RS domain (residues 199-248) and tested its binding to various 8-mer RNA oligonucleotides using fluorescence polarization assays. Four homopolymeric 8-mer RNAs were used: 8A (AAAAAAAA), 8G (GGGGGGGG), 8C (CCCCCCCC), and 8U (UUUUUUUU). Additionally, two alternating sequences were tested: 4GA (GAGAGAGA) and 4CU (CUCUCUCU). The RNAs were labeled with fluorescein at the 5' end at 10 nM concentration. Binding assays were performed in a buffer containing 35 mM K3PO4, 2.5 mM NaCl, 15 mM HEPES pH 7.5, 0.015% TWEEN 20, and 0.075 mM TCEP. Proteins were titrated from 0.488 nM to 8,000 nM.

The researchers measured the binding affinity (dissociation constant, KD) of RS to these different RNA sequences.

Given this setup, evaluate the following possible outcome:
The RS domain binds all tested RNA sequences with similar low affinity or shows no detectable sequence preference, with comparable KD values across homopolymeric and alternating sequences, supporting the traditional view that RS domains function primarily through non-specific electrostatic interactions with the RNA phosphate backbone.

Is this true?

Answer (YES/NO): NO